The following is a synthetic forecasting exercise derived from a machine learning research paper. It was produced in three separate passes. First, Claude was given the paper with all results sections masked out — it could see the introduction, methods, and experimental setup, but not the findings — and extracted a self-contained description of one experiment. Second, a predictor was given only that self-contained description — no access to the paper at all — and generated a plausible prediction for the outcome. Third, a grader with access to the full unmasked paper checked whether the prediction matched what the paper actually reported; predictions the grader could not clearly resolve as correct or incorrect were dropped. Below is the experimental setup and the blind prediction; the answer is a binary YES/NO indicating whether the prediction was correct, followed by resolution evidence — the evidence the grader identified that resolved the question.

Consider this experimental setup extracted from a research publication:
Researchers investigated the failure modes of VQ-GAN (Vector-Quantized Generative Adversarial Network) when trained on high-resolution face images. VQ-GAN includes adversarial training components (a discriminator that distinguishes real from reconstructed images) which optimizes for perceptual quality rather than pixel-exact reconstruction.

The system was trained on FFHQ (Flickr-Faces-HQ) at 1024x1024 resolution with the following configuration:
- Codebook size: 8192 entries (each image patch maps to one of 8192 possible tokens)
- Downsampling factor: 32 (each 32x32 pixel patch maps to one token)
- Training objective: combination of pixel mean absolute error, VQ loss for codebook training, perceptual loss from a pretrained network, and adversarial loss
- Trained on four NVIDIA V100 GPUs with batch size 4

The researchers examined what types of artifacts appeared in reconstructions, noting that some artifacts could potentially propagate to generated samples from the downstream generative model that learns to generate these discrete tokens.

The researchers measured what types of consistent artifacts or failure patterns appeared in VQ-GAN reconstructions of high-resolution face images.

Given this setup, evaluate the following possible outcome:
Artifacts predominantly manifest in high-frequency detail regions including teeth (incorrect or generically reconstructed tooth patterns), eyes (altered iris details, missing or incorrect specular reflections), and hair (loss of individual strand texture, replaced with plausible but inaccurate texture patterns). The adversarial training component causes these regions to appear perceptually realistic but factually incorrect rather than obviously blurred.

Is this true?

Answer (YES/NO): NO